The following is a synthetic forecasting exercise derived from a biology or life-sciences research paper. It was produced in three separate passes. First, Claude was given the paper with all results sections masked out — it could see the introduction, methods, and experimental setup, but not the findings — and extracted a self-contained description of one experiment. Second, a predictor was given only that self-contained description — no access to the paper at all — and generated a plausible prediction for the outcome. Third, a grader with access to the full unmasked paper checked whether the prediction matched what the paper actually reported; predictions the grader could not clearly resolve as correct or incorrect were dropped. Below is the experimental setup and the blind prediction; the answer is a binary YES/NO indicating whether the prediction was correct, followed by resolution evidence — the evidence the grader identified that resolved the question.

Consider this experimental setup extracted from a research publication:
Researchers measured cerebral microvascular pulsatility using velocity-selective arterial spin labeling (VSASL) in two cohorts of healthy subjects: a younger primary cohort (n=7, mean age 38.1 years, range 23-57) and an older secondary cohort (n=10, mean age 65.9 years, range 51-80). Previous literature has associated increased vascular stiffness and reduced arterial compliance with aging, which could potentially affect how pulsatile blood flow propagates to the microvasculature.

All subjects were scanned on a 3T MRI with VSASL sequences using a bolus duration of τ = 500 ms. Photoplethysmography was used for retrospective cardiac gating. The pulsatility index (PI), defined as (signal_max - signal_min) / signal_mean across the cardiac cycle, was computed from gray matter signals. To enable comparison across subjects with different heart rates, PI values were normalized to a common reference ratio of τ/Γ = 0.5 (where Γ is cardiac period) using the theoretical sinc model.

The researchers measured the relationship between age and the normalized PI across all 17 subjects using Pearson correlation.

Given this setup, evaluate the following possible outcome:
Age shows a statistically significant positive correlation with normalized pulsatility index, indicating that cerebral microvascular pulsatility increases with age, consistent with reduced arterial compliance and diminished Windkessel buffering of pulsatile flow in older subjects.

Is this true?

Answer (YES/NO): YES